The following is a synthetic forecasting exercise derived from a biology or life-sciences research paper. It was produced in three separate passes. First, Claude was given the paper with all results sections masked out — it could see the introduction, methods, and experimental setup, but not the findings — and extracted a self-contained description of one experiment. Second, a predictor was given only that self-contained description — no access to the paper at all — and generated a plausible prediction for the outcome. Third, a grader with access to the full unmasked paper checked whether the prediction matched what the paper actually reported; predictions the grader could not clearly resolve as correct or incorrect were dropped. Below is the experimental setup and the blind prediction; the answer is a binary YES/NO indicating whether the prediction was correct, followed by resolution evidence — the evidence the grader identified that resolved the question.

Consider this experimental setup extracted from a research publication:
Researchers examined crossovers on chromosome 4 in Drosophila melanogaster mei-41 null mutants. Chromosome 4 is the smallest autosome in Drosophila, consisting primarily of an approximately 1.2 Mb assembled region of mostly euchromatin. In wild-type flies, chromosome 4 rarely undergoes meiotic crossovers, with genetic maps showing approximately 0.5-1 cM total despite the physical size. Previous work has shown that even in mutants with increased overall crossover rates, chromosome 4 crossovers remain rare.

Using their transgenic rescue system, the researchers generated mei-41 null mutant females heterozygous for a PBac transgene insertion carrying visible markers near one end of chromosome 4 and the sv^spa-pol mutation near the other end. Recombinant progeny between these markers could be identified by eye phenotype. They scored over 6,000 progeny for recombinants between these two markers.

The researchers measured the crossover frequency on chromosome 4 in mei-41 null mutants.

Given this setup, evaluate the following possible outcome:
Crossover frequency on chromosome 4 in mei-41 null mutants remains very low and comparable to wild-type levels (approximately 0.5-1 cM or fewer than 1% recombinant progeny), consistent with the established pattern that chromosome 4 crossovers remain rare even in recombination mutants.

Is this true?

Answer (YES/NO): NO